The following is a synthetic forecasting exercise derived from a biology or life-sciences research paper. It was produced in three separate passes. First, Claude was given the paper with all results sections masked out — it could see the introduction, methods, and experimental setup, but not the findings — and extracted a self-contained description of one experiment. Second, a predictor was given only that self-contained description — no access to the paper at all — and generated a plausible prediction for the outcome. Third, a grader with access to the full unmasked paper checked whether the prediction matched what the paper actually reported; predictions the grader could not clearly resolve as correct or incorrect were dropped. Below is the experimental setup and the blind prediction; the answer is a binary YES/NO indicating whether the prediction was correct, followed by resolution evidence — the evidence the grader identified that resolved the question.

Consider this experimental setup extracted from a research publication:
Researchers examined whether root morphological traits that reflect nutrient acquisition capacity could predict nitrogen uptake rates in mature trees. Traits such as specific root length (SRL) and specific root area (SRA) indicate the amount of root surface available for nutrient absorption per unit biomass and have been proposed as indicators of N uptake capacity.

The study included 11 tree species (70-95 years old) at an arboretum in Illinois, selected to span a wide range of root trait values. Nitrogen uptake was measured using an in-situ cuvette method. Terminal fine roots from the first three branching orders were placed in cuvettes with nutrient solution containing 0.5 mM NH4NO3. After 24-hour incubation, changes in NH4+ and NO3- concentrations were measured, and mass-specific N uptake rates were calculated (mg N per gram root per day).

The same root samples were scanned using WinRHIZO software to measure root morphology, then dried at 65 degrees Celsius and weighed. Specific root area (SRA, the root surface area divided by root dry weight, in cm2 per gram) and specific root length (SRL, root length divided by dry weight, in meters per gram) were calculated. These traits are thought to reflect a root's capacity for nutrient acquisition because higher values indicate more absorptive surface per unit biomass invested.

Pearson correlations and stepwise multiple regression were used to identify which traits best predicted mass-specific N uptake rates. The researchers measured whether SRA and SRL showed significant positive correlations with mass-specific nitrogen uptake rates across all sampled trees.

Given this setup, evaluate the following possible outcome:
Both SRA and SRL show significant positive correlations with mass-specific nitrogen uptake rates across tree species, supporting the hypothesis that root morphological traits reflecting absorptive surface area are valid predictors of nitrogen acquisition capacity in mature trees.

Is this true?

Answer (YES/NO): NO